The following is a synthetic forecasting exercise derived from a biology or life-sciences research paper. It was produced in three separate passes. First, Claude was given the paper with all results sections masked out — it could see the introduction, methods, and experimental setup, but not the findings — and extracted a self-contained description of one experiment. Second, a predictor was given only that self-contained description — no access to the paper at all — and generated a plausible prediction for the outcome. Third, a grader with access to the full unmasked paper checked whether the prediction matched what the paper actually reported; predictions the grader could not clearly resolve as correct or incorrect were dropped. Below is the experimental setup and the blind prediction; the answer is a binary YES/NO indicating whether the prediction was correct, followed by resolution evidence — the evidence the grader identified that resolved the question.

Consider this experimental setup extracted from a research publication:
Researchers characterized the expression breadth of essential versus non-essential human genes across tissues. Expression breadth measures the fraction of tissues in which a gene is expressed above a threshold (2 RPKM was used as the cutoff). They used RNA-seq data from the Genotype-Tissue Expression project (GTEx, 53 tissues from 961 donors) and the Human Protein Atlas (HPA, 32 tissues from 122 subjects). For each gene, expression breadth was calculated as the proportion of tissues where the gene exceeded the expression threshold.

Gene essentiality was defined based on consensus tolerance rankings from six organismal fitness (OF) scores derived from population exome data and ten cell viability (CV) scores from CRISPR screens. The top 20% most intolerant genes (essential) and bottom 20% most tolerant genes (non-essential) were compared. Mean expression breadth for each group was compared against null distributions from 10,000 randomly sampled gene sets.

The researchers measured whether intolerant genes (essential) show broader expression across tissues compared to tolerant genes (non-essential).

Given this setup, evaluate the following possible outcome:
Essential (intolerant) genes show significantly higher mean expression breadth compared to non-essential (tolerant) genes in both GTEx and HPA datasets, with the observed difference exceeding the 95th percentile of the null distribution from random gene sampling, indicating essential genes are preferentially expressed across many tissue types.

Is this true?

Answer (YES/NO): YES